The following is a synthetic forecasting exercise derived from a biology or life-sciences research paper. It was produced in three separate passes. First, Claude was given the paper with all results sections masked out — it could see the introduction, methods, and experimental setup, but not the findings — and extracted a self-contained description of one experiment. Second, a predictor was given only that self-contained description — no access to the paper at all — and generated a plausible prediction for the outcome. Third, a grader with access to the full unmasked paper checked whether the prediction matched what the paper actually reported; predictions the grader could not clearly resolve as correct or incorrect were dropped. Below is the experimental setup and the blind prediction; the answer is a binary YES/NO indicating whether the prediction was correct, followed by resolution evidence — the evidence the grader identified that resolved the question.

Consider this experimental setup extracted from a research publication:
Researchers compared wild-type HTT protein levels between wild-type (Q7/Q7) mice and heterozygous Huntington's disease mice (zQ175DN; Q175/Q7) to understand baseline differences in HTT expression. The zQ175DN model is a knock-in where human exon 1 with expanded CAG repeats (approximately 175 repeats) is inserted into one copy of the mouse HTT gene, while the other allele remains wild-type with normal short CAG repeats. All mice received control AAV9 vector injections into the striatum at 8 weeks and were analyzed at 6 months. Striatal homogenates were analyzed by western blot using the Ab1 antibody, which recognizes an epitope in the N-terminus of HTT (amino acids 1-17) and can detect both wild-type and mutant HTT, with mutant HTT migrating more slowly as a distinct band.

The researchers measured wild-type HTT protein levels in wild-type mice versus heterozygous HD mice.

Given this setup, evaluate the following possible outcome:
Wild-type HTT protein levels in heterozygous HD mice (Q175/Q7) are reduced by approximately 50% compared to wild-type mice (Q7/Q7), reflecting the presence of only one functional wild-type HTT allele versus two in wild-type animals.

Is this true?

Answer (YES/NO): YES